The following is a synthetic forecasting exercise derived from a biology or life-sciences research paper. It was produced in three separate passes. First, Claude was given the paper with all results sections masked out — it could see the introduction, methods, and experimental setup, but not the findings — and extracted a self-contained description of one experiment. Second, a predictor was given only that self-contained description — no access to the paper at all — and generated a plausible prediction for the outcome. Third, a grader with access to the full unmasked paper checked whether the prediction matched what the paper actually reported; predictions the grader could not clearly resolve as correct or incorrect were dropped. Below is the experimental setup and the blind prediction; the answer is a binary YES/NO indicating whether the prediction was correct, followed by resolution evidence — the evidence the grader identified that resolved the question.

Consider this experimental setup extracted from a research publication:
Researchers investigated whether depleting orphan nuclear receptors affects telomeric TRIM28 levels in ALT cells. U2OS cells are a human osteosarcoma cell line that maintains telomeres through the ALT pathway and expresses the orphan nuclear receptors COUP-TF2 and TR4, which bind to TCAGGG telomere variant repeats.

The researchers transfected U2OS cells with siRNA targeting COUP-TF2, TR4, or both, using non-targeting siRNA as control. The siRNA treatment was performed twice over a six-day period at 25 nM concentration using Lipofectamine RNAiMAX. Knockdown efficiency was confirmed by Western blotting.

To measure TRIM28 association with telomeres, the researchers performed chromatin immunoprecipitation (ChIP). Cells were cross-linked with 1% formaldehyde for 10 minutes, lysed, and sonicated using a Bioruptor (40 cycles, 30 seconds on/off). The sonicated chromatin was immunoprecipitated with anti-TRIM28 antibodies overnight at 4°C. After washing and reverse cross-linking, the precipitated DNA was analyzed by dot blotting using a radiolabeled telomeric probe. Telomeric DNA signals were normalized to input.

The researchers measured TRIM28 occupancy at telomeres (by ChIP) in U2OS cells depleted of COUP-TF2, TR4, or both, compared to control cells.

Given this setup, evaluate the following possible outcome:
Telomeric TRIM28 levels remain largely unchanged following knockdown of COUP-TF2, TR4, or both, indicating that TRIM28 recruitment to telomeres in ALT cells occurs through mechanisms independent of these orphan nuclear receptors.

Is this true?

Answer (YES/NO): NO